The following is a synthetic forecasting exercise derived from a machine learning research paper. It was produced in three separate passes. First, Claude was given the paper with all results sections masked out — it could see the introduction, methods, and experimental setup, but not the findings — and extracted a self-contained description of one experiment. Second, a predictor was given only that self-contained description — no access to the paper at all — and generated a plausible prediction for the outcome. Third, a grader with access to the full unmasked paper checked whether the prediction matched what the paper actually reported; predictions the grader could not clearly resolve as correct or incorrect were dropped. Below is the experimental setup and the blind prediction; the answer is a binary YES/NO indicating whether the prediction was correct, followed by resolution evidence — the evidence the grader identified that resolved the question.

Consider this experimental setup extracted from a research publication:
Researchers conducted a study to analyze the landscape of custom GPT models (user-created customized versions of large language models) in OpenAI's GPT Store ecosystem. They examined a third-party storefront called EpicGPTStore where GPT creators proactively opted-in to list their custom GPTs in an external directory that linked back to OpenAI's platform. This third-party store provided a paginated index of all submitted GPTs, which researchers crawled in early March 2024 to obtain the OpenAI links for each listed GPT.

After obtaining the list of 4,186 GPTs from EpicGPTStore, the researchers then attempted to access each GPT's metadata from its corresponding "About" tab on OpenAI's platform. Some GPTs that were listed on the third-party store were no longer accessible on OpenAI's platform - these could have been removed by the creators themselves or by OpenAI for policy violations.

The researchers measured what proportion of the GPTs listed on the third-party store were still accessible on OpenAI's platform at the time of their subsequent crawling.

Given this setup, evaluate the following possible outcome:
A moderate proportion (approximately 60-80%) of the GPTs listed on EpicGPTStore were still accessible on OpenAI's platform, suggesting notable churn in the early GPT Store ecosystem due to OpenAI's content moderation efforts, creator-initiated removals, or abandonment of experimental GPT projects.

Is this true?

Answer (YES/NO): NO